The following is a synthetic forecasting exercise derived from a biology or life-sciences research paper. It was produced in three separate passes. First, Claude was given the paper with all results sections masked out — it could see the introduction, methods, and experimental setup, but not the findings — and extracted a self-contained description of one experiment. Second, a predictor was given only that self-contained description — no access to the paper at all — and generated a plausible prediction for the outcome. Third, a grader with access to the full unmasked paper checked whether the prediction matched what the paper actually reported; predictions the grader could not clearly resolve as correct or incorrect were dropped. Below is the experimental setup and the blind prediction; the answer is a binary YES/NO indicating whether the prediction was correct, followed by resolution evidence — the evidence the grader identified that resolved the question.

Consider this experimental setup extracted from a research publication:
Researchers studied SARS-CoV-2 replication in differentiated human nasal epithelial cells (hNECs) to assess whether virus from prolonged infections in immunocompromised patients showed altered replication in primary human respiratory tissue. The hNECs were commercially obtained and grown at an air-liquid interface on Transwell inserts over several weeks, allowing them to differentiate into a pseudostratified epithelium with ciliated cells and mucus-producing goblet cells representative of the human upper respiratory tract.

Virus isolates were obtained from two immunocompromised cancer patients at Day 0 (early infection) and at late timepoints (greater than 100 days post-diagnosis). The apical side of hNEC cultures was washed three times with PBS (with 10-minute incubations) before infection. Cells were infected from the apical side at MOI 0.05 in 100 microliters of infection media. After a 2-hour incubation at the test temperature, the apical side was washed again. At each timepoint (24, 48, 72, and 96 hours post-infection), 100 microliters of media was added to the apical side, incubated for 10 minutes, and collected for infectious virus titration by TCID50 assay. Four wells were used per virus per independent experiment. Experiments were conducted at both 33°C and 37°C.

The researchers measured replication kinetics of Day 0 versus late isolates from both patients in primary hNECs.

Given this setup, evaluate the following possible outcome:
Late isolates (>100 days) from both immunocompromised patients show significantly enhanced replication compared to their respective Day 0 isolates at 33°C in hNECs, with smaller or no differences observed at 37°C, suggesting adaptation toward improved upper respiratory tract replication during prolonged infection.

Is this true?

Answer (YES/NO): NO